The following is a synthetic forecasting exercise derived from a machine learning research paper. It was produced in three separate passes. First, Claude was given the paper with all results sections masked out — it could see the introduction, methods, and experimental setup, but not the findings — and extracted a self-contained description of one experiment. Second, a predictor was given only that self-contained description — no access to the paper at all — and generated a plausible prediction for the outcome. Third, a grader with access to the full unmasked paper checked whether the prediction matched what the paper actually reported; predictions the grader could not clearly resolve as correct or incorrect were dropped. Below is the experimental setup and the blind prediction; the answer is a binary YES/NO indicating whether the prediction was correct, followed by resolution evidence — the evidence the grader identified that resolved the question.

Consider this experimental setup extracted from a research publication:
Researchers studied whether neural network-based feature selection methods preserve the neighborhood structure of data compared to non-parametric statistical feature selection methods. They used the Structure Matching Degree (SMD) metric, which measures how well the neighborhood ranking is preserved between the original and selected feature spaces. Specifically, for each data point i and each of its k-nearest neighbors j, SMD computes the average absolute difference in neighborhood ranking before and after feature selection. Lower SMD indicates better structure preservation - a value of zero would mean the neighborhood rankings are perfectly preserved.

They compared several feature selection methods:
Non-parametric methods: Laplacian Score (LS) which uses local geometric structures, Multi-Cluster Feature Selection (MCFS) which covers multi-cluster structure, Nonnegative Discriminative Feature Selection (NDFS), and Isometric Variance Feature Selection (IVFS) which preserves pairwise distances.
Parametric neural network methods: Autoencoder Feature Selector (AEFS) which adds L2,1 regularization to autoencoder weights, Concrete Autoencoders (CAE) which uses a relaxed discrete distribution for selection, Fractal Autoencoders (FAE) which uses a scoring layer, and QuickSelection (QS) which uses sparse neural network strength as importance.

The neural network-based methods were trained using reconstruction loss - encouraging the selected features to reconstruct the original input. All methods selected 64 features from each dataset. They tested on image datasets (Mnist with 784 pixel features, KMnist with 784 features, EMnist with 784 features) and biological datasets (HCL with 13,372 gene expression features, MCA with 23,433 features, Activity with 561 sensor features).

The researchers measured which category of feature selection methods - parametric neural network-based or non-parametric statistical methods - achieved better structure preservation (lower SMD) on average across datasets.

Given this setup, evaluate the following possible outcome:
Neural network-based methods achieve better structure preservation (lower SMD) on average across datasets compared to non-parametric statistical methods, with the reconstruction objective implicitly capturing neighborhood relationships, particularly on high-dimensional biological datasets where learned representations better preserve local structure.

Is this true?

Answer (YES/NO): NO